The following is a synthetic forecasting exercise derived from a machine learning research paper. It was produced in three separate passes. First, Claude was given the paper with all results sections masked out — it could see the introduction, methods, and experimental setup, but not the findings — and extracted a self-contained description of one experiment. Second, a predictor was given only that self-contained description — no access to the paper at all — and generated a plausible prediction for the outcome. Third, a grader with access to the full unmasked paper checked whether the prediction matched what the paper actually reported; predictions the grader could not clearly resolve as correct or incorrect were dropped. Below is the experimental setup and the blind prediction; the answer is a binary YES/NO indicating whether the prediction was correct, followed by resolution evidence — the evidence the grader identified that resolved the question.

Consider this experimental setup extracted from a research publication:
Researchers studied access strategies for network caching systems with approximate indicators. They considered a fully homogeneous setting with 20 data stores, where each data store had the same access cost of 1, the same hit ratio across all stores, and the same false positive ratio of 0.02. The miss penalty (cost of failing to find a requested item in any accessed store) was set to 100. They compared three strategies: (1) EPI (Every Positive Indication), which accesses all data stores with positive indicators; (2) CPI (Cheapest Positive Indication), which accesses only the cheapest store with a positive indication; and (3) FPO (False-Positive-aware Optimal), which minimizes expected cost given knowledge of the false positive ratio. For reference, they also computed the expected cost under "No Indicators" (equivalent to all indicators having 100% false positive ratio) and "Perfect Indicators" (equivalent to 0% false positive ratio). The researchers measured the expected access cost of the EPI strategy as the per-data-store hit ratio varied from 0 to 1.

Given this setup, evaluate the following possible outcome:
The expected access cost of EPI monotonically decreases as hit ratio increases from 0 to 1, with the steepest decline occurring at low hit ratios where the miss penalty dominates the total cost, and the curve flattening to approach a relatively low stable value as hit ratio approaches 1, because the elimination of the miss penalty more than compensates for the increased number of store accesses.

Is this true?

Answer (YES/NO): NO